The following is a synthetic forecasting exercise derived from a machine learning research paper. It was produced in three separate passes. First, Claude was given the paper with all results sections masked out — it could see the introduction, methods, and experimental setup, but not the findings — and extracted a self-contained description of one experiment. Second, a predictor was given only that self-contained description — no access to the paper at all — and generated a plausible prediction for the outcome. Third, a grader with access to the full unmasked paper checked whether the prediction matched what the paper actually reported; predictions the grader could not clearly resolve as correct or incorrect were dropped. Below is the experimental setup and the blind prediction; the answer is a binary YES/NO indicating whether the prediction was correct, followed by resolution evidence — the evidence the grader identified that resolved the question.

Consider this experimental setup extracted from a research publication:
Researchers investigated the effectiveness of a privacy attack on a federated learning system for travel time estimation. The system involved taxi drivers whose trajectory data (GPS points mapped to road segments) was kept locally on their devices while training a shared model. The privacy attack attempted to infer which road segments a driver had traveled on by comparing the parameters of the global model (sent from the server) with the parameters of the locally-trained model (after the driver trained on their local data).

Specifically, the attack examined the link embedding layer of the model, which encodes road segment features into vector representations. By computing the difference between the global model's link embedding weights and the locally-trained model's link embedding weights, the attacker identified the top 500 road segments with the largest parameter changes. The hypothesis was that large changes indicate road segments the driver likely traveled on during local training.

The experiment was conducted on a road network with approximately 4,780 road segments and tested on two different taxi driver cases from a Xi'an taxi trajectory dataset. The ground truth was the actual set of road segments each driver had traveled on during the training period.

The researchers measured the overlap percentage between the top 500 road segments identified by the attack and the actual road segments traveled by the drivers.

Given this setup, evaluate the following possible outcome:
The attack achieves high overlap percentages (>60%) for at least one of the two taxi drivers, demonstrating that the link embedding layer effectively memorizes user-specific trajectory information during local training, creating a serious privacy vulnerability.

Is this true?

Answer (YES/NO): YES